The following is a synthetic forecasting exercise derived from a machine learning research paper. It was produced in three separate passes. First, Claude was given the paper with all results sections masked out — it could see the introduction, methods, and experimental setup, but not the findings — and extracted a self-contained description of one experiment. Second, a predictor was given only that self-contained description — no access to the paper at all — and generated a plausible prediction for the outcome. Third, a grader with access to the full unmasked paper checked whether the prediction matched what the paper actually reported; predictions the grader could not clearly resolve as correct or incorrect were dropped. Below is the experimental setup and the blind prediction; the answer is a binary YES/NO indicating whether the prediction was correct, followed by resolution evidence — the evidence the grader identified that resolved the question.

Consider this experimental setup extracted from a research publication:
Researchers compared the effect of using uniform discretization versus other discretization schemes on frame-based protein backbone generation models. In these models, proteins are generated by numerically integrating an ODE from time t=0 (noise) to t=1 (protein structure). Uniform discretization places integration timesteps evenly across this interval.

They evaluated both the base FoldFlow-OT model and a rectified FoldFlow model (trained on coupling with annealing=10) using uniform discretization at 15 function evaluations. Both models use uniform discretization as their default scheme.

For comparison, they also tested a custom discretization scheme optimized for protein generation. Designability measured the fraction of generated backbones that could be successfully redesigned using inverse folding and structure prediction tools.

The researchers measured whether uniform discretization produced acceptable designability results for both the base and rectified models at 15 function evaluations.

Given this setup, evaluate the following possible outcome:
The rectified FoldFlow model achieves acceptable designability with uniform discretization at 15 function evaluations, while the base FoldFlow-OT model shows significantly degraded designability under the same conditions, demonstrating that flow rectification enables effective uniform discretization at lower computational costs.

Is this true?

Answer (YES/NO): NO